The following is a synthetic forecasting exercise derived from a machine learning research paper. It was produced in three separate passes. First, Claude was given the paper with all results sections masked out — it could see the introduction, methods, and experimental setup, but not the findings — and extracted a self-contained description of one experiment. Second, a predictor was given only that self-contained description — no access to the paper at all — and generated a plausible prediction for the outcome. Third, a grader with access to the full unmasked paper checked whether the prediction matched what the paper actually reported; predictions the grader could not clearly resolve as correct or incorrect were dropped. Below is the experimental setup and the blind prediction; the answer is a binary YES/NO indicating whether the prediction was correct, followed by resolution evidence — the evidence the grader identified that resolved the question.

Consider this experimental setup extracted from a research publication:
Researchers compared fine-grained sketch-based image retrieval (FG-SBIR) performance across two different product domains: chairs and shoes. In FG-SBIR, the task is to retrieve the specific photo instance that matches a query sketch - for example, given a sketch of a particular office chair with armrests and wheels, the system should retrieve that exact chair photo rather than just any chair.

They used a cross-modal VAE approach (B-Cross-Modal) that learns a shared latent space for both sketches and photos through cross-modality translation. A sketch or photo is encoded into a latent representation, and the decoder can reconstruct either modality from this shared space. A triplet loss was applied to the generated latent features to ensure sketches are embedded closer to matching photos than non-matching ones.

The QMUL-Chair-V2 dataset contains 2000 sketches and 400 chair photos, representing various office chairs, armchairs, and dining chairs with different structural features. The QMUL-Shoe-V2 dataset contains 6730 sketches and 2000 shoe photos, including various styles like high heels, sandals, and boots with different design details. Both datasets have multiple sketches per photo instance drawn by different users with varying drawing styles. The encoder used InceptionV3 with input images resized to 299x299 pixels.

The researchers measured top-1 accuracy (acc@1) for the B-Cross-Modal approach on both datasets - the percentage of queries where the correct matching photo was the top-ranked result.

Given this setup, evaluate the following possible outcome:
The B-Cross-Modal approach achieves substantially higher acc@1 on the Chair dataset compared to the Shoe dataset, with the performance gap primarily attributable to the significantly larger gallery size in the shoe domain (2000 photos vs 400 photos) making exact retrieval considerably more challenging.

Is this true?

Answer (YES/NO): NO